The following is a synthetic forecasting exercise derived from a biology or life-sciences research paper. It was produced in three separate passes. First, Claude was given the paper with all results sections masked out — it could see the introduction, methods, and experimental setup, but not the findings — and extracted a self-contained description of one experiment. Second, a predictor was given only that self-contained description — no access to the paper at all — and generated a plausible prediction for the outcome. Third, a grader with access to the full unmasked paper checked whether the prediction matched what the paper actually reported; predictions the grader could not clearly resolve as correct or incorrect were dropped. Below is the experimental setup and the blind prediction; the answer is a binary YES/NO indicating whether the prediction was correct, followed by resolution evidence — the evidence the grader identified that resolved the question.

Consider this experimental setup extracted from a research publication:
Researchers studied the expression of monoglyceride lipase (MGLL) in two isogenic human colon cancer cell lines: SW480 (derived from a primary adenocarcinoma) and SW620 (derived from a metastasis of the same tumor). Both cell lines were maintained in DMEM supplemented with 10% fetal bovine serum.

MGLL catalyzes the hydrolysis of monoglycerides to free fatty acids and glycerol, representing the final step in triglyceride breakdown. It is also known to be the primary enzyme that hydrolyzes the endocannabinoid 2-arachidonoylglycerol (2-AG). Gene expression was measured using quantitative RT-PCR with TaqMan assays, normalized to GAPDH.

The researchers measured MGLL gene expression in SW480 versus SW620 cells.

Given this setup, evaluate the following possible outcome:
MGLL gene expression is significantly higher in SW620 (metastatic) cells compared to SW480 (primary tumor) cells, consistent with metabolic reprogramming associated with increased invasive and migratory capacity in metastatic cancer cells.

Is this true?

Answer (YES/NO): NO